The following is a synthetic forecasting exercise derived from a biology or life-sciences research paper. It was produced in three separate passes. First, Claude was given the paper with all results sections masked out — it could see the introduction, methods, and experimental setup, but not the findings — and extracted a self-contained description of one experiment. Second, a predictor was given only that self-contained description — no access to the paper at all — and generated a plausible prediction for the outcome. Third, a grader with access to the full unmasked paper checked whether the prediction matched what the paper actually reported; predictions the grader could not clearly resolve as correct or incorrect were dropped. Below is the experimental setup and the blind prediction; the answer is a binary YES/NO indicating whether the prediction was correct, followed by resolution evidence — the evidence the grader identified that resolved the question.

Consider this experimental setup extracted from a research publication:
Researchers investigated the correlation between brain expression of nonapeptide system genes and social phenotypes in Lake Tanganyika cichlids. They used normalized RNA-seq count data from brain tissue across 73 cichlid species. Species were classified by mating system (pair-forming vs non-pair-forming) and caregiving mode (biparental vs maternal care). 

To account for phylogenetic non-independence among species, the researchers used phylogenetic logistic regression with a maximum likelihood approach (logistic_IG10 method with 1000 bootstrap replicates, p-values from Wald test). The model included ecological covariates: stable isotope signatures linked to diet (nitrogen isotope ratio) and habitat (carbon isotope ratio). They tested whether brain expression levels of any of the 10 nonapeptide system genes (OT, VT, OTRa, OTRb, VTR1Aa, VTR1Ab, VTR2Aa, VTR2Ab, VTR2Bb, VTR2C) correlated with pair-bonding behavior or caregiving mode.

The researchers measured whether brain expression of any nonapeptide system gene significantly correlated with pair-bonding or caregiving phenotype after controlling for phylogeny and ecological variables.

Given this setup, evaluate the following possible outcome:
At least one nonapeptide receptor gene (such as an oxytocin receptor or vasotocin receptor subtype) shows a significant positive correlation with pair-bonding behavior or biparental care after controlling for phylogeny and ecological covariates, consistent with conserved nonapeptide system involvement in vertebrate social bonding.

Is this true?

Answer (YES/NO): YES